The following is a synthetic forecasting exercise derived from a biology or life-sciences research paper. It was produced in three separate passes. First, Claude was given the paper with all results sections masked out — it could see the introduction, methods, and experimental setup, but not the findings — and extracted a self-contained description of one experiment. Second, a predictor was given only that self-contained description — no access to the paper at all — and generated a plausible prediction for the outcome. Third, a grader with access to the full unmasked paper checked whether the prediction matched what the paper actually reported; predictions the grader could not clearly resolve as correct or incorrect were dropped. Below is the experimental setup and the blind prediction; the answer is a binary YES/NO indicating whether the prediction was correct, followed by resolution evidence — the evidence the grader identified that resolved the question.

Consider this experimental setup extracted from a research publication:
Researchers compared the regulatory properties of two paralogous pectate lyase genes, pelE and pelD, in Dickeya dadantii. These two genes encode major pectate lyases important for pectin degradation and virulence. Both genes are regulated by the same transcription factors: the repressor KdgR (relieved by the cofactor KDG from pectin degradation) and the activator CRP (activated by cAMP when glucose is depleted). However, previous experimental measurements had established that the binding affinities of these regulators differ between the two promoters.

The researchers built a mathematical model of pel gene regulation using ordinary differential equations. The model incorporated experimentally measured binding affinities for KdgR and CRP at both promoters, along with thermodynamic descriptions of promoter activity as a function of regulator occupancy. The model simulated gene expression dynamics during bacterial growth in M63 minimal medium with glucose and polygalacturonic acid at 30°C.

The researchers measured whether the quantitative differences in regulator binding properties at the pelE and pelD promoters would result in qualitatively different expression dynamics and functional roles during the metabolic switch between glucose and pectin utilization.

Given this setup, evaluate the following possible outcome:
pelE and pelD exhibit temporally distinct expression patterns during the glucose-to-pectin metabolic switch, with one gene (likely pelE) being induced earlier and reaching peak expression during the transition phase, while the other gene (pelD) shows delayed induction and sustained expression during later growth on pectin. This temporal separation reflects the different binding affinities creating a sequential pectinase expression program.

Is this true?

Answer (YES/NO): NO